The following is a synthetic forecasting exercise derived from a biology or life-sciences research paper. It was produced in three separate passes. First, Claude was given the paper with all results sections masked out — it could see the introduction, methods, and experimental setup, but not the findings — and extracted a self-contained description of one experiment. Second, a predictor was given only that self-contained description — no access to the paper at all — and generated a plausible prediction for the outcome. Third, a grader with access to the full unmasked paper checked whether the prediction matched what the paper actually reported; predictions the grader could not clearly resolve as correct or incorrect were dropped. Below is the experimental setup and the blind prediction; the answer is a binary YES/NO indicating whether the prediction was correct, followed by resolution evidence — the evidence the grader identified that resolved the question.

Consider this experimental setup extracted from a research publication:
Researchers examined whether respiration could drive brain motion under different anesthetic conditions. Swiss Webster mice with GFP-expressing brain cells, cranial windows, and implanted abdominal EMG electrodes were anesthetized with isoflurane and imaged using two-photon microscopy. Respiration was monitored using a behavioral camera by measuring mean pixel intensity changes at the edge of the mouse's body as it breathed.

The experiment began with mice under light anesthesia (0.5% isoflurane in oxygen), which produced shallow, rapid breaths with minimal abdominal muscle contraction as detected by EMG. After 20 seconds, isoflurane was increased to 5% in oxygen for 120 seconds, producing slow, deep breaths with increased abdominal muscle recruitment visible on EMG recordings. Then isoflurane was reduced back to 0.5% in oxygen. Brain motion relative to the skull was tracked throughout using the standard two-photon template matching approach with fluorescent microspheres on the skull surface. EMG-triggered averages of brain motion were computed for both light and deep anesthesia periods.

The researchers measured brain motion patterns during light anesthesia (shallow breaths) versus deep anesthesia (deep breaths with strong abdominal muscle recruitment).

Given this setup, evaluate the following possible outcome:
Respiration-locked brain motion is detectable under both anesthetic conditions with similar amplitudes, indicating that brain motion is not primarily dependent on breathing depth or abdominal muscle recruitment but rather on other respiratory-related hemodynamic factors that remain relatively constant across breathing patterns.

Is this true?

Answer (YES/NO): NO